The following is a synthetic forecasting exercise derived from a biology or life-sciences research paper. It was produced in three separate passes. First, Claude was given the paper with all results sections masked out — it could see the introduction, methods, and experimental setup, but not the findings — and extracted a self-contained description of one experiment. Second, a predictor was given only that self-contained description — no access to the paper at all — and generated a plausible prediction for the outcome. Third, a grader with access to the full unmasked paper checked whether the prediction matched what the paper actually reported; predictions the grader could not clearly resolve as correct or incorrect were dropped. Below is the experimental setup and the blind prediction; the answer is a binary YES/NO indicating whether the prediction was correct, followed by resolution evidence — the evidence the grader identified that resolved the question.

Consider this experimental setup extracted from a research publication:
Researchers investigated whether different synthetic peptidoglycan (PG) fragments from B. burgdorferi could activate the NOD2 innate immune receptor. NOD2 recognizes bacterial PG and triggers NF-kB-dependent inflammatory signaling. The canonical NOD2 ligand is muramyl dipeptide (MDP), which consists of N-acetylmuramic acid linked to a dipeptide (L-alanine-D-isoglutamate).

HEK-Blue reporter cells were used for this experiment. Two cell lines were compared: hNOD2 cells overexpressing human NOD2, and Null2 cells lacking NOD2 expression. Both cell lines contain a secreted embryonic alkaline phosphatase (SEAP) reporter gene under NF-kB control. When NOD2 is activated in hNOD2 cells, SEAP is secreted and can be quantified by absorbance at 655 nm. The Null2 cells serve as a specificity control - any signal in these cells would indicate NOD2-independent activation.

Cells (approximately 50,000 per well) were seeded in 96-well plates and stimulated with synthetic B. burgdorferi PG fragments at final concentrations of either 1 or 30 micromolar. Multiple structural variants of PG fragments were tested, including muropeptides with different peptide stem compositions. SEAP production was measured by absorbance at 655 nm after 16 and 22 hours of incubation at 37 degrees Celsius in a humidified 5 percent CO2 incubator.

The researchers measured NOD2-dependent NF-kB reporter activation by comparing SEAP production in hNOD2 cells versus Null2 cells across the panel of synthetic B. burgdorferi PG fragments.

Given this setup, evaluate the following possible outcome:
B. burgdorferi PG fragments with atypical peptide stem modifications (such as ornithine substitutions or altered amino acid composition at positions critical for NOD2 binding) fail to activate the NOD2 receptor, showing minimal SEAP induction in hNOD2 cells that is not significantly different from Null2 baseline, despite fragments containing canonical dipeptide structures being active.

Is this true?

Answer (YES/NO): NO